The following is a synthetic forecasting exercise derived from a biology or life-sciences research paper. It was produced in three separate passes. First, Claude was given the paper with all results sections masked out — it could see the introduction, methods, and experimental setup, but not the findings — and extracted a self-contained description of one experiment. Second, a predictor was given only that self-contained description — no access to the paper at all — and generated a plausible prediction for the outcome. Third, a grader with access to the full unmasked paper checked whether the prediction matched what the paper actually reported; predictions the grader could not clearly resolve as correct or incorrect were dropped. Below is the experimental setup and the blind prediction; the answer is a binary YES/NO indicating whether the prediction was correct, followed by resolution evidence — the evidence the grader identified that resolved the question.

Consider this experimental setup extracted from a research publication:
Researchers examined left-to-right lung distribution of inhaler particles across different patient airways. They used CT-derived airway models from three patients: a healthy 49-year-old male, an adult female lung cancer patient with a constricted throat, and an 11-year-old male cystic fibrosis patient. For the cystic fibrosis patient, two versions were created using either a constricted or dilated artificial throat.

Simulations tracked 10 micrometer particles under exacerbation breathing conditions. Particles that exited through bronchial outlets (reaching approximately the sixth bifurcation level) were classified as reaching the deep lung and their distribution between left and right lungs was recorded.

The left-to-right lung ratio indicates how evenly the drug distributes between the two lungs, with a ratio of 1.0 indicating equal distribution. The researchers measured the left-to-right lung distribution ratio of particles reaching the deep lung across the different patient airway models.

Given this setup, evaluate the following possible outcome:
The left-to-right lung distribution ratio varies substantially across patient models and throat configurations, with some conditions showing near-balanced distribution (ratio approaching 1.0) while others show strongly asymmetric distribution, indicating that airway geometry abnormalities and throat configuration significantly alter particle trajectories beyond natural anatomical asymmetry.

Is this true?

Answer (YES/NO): YES